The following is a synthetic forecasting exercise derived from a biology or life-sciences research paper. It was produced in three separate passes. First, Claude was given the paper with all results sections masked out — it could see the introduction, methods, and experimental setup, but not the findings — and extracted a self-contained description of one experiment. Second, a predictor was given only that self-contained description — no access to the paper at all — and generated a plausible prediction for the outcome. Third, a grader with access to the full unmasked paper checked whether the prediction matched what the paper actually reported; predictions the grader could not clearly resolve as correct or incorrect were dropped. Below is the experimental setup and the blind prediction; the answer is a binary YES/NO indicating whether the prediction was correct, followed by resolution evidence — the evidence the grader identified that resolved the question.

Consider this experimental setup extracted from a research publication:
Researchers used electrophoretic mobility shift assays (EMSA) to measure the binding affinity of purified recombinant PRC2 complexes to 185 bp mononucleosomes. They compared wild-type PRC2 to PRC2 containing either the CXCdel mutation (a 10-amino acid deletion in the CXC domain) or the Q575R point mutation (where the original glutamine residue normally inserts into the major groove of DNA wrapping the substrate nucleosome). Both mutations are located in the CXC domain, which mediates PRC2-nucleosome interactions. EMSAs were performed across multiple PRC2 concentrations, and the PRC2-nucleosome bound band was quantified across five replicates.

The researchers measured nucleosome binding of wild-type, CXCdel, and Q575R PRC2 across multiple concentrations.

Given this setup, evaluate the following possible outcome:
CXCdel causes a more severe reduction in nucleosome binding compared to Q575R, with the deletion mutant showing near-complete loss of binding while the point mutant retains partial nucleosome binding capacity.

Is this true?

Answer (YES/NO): NO